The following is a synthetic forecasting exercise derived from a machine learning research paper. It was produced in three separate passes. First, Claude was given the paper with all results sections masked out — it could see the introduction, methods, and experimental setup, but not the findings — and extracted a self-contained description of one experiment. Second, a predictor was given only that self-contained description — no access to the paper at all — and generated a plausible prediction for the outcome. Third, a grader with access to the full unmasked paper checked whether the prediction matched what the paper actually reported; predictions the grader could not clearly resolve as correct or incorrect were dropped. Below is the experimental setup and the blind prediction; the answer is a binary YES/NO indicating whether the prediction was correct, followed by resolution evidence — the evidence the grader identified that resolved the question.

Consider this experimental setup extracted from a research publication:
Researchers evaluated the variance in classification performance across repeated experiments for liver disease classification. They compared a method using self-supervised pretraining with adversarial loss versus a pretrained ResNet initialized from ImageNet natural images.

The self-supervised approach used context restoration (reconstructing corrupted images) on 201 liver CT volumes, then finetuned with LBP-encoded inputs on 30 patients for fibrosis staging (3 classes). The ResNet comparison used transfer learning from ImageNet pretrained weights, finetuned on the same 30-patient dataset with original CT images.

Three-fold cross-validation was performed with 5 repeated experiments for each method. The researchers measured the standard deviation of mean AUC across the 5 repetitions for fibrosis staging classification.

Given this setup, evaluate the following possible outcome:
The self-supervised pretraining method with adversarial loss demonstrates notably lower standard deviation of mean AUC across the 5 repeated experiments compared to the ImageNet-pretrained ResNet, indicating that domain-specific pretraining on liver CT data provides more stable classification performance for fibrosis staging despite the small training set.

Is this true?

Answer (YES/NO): YES